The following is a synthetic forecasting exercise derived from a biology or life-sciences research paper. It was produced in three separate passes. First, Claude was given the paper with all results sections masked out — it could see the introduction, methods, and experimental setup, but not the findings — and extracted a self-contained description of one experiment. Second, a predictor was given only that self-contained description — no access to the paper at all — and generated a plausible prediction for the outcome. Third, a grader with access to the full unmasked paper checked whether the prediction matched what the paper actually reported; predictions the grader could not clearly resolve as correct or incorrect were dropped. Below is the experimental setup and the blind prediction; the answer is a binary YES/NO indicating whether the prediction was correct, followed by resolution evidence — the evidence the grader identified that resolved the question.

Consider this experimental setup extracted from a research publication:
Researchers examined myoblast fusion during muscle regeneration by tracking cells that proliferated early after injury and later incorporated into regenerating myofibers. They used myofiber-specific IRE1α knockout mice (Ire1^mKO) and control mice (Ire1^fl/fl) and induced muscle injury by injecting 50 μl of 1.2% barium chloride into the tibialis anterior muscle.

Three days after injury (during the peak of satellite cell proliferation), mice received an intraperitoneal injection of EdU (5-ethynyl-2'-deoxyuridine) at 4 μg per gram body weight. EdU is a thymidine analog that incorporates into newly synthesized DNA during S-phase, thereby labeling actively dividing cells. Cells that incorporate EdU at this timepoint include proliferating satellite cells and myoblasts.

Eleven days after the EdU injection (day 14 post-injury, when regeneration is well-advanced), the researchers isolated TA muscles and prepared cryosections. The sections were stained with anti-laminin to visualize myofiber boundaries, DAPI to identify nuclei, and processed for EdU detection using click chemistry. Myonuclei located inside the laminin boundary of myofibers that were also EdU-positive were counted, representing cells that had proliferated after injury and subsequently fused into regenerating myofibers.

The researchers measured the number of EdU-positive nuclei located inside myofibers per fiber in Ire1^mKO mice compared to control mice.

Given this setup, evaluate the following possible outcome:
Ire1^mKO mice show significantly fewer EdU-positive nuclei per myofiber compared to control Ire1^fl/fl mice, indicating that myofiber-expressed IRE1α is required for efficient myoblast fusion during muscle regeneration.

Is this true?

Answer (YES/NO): YES